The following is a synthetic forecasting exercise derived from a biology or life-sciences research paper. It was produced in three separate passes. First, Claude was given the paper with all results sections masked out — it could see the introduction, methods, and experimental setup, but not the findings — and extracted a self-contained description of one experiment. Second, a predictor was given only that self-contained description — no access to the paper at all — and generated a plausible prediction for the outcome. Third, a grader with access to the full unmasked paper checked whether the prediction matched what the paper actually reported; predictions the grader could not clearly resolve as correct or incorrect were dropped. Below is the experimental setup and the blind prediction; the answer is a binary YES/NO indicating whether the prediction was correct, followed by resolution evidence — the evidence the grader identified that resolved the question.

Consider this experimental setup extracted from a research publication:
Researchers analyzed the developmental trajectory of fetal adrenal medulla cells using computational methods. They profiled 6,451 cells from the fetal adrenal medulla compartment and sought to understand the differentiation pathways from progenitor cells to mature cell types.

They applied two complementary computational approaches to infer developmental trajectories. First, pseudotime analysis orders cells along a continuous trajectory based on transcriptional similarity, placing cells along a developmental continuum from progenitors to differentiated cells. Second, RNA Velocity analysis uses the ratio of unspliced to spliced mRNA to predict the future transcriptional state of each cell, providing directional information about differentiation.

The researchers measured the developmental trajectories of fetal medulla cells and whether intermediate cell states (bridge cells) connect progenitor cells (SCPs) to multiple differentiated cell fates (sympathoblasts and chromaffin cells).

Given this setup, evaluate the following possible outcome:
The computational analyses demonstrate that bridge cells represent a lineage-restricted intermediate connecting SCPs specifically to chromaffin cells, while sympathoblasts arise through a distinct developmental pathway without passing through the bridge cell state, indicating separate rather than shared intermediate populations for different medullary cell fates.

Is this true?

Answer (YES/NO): NO